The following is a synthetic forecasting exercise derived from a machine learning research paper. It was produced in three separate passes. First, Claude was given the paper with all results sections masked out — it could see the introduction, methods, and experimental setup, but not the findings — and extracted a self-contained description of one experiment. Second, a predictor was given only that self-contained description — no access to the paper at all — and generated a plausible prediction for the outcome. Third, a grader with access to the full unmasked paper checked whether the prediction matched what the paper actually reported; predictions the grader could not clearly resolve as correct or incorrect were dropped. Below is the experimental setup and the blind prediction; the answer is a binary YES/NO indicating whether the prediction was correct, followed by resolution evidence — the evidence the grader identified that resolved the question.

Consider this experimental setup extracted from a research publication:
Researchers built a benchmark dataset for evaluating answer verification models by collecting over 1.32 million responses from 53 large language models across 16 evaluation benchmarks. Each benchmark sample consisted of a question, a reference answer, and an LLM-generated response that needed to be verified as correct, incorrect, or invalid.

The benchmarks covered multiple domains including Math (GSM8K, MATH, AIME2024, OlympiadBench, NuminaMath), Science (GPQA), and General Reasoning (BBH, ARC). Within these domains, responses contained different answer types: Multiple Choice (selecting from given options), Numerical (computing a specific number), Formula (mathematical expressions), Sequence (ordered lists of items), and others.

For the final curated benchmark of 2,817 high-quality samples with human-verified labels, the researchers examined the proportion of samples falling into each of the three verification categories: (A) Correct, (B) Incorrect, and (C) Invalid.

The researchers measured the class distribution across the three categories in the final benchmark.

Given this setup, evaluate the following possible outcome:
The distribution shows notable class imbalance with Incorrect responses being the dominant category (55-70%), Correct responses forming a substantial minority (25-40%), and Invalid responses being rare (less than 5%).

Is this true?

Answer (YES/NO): NO